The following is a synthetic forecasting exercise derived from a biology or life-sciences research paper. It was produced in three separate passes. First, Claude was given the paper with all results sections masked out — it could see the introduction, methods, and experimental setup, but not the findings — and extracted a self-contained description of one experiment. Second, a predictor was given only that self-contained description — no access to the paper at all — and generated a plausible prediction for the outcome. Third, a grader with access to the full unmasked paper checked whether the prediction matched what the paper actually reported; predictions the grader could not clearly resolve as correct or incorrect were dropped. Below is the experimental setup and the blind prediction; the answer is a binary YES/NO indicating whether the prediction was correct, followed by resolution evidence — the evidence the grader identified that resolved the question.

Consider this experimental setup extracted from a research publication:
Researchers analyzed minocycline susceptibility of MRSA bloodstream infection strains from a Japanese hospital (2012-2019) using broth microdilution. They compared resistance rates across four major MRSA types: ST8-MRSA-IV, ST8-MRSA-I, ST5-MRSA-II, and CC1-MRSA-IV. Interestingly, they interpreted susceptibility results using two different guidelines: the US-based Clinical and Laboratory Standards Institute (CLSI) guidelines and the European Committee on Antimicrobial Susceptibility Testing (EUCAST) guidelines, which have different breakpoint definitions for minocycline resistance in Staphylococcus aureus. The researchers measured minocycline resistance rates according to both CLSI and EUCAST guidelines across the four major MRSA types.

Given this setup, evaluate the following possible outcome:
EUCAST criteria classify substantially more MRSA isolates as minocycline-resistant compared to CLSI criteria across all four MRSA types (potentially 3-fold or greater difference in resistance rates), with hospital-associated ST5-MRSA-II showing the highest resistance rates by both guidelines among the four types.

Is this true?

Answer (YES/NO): NO